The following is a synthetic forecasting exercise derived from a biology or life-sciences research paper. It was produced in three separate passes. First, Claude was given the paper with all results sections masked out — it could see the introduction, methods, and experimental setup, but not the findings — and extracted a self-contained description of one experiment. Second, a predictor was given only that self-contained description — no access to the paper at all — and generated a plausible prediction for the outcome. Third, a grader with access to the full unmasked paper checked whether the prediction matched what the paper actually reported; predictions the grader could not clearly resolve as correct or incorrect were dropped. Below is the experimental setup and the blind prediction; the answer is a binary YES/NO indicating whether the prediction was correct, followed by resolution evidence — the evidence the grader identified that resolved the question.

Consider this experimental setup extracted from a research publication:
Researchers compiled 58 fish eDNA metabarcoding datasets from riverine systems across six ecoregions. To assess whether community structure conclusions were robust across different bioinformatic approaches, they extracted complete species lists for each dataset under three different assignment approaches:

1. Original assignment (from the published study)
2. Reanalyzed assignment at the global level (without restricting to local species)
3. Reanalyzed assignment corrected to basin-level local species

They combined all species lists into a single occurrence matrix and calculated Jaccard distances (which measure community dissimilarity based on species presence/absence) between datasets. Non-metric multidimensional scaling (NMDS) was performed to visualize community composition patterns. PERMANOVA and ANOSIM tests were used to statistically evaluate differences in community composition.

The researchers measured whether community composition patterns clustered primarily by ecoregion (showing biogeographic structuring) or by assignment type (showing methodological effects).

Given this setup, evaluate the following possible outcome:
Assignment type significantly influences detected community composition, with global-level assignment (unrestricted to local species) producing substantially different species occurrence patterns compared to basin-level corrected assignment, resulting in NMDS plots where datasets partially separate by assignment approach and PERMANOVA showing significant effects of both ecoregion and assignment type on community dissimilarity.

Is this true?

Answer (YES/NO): NO